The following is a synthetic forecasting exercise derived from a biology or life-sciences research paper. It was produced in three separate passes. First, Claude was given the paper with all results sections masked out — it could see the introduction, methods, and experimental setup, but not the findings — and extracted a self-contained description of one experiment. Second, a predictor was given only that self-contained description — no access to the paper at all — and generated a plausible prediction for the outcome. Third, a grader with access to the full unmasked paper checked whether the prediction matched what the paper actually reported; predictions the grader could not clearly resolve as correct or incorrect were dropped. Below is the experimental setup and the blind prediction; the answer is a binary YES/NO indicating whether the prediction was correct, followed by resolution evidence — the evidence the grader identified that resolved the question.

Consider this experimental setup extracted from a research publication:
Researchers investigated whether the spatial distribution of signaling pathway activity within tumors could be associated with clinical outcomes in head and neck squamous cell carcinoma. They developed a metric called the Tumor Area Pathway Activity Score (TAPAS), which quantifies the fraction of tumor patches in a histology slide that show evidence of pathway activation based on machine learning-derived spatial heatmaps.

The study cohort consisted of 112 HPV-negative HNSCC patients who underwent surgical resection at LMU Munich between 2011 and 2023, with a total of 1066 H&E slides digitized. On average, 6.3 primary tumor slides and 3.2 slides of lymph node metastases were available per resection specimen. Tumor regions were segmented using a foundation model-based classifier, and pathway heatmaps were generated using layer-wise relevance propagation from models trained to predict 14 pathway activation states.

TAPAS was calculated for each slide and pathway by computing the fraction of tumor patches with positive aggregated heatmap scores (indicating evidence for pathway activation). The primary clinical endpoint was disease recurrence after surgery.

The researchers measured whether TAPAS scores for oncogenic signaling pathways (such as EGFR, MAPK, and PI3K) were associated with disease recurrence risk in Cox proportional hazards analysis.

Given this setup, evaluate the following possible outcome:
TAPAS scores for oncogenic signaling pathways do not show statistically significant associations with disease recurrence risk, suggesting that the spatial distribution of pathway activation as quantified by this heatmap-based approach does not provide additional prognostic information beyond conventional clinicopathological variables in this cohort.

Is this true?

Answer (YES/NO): NO